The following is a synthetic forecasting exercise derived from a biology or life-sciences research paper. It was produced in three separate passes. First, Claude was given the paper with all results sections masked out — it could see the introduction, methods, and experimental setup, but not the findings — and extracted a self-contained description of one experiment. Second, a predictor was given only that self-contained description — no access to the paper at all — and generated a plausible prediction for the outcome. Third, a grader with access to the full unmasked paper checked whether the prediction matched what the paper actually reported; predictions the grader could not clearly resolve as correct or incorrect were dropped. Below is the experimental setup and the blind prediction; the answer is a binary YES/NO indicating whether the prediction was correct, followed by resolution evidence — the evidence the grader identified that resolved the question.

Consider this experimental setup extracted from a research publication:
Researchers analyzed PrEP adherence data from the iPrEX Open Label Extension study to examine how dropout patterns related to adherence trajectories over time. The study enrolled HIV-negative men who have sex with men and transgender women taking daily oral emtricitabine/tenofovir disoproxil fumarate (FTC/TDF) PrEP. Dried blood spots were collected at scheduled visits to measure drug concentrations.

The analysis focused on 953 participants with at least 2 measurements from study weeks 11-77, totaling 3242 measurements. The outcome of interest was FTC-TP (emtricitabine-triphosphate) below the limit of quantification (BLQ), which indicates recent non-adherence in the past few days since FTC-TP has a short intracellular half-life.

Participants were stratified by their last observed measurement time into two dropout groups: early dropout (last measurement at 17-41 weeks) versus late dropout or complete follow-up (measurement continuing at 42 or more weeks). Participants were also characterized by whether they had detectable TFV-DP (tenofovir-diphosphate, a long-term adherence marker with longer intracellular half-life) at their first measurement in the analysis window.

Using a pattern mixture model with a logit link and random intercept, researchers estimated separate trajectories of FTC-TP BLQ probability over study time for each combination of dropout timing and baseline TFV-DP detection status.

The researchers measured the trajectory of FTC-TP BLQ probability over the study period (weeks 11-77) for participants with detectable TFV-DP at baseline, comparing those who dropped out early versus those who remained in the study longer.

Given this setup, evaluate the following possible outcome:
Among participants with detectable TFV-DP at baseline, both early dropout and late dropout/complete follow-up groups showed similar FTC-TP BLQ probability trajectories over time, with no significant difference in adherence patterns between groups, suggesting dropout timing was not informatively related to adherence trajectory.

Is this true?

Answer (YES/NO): NO